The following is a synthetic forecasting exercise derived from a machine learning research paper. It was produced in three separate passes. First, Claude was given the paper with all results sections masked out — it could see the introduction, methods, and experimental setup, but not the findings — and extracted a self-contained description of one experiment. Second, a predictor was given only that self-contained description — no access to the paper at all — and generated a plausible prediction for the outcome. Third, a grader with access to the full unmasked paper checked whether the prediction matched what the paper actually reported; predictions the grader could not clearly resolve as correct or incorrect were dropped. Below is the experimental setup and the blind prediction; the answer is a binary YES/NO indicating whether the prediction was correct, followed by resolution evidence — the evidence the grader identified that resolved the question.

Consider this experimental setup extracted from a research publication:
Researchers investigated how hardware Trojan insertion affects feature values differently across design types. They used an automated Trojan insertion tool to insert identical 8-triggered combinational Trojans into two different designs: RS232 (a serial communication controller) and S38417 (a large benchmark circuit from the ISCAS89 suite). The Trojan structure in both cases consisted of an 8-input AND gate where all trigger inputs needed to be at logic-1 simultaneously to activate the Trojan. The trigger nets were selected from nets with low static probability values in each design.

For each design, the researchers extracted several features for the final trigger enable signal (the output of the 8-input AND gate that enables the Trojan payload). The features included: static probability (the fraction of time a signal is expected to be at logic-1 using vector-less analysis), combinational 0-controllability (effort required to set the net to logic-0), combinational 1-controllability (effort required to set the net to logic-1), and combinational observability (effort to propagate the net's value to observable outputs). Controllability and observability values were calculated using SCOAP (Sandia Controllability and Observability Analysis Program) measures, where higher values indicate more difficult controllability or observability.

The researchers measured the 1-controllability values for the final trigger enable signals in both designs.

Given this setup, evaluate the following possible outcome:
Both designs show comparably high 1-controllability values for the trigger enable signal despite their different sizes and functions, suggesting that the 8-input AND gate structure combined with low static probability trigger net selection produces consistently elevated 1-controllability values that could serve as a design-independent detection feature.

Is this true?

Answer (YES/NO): NO